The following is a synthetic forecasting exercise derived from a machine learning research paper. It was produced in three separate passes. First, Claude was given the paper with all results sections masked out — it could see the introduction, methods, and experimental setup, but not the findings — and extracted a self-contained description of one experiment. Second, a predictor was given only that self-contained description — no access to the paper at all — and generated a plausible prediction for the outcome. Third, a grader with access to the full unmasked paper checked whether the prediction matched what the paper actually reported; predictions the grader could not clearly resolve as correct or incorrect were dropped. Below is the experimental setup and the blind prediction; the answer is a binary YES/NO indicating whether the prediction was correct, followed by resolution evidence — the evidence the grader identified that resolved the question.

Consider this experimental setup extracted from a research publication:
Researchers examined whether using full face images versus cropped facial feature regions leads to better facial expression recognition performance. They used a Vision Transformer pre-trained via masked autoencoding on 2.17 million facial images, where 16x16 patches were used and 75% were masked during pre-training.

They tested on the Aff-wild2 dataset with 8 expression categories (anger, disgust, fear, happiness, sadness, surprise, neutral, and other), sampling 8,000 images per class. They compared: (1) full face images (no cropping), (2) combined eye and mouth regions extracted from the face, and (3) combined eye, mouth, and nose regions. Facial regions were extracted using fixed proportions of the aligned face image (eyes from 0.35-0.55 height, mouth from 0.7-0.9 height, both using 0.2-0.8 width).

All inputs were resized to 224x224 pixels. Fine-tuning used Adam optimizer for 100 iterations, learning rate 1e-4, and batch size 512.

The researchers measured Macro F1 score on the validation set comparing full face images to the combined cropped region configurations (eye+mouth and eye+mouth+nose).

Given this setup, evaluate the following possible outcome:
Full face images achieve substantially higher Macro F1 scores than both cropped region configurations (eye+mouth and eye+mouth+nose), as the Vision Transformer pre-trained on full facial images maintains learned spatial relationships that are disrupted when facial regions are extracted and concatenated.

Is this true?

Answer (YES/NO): YES